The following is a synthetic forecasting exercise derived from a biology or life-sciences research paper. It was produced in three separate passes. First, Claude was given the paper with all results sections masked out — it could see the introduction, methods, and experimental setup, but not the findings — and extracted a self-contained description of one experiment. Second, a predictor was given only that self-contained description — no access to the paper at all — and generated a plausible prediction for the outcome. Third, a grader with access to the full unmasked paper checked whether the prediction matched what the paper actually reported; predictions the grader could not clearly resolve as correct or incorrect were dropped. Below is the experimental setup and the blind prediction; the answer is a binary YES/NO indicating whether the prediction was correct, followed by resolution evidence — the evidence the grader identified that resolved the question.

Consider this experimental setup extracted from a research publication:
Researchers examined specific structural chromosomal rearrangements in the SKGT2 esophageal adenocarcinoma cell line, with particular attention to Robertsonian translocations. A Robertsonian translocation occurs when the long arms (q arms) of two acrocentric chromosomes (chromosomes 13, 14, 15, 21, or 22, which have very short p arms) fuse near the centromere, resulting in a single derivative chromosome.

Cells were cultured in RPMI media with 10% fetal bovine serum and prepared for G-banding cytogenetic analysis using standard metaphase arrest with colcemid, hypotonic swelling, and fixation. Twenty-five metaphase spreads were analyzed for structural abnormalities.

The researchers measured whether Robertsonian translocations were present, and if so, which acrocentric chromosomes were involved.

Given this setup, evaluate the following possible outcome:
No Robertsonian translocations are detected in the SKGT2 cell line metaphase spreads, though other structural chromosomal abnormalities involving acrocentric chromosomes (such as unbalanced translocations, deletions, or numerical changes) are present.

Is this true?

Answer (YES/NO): NO